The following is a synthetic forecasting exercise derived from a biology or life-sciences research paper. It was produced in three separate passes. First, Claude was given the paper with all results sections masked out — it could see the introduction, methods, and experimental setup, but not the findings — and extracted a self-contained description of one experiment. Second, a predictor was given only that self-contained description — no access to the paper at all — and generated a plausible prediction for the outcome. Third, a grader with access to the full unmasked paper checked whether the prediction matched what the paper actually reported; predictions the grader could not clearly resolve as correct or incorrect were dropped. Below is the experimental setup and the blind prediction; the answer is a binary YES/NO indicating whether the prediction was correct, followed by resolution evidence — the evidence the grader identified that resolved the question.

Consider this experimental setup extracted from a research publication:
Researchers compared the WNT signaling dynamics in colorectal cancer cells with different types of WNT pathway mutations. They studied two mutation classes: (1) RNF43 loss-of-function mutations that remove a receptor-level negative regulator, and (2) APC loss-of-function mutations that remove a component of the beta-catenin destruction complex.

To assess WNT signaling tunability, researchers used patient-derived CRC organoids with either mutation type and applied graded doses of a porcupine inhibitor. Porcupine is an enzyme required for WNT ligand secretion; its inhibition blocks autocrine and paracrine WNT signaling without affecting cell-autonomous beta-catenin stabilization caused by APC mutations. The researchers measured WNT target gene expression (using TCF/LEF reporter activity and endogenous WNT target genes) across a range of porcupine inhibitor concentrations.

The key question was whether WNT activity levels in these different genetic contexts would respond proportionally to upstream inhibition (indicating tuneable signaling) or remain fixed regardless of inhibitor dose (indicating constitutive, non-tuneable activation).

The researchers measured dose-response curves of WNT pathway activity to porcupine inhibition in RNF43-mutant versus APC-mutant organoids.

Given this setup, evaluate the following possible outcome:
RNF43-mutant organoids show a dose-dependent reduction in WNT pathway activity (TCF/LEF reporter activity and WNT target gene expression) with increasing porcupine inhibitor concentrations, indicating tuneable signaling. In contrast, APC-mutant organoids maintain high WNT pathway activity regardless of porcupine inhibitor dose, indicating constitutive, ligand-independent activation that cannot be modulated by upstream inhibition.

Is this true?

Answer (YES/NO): YES